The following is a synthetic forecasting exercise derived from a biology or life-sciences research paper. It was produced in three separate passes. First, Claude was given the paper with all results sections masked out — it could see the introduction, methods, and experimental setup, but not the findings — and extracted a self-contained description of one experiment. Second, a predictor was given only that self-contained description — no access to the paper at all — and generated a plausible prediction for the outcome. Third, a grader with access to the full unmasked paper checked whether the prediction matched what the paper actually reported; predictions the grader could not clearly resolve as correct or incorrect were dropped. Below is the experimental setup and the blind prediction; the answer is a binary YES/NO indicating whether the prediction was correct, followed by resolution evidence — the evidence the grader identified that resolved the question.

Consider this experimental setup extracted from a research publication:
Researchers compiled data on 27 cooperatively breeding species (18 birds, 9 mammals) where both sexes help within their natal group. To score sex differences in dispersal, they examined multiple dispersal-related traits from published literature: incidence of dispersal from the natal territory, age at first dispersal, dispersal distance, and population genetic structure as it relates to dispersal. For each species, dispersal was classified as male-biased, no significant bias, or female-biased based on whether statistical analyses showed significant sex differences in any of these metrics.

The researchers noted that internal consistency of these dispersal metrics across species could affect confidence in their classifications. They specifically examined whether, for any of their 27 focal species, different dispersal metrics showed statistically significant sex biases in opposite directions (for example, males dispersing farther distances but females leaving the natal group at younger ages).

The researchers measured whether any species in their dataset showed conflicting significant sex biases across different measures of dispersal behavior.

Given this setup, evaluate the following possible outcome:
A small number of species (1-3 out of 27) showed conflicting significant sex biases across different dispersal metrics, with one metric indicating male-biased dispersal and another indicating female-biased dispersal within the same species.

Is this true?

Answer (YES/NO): NO